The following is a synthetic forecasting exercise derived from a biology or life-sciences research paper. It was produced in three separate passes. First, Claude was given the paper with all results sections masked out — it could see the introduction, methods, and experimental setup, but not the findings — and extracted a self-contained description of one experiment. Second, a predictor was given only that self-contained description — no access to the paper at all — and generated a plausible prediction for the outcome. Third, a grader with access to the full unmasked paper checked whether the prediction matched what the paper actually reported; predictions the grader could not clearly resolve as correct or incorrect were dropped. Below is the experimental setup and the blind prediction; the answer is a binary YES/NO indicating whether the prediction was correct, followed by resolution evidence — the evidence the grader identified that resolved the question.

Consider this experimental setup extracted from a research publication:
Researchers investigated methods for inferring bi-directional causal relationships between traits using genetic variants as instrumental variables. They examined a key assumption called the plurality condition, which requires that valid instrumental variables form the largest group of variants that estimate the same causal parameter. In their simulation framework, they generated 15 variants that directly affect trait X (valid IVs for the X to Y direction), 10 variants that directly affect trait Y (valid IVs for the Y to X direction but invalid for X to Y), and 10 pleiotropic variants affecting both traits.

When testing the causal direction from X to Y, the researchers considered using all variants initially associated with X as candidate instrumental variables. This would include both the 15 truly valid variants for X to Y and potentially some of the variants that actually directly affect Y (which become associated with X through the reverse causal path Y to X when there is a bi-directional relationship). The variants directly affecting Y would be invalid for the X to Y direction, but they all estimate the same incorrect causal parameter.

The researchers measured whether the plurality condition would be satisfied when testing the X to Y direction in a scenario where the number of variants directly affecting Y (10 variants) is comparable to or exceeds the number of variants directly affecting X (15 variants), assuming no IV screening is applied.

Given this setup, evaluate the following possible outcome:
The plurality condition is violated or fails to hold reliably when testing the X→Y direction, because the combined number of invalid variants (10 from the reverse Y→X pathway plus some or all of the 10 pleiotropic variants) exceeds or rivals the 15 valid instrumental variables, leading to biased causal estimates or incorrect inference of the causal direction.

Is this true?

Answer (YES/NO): NO